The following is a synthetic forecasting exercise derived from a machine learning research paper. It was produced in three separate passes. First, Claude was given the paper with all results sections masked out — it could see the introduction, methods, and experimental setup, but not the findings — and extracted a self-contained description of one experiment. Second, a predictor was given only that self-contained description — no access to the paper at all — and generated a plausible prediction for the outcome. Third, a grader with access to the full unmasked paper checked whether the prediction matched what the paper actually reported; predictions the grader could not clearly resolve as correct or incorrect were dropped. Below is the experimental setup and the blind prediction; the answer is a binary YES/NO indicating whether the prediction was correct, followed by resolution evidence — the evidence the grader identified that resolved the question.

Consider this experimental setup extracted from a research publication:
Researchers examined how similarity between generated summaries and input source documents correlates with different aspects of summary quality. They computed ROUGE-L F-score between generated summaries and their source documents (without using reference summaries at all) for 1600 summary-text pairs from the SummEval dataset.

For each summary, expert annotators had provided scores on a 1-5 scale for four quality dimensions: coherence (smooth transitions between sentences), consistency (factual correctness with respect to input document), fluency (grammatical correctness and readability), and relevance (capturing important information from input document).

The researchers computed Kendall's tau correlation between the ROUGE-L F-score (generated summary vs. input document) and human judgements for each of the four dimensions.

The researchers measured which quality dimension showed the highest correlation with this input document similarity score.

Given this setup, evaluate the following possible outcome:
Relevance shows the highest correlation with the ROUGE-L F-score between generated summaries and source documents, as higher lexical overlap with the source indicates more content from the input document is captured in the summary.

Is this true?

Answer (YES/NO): NO